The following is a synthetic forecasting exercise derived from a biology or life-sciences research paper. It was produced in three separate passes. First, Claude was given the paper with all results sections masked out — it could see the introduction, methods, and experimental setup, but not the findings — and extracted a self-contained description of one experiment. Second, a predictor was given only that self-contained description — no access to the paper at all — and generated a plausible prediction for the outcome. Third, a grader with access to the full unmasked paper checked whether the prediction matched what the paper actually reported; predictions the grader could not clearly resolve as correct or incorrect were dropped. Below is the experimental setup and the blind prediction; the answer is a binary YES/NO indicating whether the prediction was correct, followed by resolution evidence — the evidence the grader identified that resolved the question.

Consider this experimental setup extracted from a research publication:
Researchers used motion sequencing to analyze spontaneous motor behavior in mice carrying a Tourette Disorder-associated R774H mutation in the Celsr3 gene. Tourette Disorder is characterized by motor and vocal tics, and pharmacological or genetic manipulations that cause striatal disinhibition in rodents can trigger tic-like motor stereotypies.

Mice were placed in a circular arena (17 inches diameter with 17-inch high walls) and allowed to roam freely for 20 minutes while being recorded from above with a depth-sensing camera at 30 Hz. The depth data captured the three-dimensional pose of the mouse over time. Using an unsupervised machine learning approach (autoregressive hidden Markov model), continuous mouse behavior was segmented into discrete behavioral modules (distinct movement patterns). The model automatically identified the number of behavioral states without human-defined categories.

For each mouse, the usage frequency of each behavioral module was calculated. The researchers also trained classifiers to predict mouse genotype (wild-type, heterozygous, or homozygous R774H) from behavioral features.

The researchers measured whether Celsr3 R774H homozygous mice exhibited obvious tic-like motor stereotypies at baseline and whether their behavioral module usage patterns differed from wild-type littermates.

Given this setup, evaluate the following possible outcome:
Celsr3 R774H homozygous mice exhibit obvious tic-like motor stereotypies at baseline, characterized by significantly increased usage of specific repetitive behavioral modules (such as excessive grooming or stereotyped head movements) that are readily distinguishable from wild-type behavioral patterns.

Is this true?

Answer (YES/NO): NO